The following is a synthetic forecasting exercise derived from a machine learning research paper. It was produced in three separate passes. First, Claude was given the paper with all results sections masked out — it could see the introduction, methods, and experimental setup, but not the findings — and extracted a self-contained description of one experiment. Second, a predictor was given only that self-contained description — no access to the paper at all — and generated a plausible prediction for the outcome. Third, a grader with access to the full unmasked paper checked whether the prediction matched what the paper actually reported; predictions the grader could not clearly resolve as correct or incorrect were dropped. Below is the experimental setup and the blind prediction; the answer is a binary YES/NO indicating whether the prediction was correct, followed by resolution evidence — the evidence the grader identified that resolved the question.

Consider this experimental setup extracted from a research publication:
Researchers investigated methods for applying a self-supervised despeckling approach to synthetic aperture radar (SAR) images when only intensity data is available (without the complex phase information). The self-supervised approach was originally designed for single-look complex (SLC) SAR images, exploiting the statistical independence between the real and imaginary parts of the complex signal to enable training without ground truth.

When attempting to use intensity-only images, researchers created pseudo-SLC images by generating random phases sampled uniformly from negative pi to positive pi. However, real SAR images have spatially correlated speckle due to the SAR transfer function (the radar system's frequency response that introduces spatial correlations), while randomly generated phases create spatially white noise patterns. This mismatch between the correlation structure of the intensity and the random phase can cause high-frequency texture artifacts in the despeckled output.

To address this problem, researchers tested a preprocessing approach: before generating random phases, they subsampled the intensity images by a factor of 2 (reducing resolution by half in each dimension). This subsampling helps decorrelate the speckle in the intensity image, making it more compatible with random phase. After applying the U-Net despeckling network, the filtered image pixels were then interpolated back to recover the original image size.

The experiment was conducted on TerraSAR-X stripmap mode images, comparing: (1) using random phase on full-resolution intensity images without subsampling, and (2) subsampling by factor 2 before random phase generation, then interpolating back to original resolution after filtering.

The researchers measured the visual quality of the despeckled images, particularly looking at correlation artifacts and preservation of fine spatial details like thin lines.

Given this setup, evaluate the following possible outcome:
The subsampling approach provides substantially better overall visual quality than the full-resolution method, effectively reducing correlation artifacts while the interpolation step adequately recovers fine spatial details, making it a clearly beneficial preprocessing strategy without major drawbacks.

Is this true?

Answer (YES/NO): NO